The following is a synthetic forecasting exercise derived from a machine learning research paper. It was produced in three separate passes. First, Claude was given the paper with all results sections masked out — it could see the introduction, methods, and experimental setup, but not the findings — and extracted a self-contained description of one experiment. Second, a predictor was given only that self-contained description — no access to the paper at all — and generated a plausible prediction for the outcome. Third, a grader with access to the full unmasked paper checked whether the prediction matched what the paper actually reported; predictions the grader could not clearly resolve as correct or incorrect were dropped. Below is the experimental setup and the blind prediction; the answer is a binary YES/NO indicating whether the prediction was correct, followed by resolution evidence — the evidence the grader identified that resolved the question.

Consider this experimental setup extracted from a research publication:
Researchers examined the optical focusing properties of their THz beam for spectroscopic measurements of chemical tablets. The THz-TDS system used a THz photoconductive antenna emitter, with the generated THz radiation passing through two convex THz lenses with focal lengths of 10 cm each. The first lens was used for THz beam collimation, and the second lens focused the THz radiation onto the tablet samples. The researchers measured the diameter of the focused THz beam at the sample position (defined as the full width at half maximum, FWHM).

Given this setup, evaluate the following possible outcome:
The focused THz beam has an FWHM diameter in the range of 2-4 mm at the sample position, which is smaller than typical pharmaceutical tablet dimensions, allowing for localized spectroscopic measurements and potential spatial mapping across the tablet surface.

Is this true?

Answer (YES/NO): NO